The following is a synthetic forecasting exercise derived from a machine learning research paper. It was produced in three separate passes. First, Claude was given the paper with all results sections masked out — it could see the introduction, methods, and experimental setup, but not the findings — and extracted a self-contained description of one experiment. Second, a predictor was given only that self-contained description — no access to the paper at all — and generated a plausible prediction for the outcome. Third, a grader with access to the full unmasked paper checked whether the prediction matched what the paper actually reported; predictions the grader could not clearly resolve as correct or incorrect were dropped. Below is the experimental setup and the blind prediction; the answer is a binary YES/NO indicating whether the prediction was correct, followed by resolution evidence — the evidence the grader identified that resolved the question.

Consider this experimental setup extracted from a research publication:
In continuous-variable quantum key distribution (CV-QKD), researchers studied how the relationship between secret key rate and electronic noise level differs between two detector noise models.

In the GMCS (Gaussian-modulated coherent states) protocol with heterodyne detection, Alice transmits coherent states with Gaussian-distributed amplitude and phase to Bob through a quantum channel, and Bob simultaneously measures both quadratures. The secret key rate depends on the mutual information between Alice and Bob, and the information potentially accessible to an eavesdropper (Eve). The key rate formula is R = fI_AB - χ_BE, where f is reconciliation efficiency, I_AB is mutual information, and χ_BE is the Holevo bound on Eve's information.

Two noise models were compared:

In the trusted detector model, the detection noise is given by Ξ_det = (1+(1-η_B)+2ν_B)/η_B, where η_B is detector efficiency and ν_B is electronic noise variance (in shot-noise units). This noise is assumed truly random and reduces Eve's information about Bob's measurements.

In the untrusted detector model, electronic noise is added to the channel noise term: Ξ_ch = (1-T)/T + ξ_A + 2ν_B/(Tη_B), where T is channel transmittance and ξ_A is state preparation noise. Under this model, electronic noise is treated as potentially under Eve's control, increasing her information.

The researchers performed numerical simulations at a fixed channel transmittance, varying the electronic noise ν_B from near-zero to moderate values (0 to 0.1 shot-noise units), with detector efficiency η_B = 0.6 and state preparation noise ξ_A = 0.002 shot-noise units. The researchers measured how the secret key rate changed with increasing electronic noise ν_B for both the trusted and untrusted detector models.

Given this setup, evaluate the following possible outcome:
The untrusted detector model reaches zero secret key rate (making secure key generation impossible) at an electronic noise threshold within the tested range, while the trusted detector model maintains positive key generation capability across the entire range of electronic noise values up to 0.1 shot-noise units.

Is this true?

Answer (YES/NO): YES